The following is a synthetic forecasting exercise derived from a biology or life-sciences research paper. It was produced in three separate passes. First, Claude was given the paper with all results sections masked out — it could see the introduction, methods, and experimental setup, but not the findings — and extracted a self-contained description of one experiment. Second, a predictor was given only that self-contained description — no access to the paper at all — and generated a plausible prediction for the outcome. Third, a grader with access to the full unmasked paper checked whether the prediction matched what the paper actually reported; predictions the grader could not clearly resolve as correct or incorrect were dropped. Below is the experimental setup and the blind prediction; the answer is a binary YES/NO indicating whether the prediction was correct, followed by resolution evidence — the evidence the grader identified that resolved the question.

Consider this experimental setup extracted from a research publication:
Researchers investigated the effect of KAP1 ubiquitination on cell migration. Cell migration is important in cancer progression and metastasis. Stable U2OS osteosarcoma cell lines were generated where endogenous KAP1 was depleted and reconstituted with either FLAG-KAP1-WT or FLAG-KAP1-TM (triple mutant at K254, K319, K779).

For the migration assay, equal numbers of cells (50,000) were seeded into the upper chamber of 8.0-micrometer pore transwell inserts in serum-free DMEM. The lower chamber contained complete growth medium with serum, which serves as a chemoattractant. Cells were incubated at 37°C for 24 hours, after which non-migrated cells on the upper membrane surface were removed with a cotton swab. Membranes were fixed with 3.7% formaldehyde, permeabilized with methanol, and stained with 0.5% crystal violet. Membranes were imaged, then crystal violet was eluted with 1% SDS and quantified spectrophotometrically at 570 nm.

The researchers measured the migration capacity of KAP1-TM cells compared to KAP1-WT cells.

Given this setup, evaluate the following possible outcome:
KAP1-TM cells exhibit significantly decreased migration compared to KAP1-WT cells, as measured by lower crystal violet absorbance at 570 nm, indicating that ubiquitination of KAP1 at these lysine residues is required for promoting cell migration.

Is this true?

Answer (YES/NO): NO